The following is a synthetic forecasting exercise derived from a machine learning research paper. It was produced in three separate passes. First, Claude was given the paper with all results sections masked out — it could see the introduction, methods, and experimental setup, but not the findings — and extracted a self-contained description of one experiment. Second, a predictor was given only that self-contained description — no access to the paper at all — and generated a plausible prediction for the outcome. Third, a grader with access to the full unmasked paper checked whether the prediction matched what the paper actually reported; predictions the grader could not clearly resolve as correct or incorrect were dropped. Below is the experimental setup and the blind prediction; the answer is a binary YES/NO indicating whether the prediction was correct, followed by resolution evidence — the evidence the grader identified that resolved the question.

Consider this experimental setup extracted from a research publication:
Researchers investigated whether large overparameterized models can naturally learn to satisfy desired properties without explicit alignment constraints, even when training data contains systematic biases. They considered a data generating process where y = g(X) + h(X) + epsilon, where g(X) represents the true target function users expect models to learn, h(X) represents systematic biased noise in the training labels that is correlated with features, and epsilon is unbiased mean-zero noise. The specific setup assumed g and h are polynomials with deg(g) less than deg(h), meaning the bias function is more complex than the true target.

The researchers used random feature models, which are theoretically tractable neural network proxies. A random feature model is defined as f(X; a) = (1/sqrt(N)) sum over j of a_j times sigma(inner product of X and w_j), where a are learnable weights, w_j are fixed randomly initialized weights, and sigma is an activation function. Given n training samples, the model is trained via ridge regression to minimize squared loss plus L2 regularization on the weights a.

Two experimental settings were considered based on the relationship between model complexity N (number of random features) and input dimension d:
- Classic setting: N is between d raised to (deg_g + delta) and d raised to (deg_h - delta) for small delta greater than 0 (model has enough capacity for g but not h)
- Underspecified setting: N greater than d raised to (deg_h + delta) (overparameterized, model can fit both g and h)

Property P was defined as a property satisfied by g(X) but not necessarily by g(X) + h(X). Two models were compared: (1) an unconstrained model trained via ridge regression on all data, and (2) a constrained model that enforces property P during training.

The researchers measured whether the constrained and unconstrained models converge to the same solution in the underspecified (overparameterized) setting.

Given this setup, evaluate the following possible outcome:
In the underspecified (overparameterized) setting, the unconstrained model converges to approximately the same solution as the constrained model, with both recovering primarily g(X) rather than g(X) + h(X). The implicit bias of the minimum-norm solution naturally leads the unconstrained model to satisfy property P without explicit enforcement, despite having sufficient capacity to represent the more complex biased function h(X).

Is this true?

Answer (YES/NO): NO